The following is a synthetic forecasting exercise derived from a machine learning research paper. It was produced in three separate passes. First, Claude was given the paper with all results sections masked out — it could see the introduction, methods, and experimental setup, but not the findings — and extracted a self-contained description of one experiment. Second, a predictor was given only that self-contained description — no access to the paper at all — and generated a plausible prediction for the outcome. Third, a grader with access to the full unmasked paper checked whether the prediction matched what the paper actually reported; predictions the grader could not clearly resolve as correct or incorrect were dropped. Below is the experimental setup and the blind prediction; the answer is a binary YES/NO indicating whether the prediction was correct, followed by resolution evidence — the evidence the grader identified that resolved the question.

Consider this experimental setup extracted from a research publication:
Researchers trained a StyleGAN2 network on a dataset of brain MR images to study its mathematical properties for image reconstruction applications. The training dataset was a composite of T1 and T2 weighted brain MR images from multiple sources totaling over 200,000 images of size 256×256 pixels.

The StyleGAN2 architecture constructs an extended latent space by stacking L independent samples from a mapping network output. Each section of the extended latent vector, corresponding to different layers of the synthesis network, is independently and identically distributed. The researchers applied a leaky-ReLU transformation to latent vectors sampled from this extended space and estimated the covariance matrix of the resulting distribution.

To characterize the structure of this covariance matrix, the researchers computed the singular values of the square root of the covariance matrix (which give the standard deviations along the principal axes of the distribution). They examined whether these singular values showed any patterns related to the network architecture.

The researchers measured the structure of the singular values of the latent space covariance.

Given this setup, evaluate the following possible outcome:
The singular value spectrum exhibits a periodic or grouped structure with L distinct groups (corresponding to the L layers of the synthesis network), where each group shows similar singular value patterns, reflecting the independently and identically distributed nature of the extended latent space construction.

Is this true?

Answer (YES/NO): NO